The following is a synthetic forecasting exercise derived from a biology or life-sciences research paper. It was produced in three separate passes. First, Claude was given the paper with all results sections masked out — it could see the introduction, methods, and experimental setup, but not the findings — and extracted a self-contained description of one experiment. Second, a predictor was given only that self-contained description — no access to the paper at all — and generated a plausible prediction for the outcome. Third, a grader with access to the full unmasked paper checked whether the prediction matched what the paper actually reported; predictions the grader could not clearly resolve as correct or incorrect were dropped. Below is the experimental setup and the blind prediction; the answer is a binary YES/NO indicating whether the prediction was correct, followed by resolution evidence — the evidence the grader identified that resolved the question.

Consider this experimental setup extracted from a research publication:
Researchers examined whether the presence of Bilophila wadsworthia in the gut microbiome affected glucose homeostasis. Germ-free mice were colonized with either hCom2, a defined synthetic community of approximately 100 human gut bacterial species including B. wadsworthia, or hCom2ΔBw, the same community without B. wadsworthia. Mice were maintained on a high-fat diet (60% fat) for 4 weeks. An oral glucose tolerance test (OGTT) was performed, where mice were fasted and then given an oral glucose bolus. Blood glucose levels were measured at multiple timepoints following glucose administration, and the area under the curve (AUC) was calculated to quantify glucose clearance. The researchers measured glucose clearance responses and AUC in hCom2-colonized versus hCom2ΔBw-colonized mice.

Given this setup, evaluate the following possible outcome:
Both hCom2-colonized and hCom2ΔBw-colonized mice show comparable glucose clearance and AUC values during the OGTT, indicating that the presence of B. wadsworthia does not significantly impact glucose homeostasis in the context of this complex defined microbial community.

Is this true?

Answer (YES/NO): YES